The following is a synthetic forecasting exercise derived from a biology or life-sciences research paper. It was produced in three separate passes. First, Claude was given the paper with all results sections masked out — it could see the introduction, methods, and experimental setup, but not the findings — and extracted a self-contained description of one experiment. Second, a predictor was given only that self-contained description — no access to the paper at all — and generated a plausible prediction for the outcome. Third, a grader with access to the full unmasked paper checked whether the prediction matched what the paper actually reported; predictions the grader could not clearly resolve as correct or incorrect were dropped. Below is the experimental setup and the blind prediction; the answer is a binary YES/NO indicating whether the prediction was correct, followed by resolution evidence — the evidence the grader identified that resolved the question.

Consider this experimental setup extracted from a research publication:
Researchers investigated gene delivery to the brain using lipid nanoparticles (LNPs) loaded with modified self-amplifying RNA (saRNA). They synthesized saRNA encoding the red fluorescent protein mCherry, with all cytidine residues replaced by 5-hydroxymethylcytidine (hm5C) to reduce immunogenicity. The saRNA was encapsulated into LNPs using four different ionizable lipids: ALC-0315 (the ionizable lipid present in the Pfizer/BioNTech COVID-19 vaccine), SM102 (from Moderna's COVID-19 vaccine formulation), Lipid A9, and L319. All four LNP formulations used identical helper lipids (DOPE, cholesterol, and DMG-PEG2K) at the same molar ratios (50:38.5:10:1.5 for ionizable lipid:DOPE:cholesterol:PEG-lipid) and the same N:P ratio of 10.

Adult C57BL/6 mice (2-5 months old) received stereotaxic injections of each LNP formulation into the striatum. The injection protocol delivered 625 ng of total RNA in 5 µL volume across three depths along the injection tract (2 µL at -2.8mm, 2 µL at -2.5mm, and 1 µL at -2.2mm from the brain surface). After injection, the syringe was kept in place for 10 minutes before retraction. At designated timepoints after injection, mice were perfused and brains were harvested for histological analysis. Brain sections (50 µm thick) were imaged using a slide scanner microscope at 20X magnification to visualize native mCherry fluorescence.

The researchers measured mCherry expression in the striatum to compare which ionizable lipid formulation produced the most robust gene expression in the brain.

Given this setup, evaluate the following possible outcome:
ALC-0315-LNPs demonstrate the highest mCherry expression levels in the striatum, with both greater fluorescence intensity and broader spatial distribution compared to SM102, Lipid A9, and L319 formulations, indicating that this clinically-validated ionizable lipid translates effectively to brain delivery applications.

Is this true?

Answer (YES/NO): YES